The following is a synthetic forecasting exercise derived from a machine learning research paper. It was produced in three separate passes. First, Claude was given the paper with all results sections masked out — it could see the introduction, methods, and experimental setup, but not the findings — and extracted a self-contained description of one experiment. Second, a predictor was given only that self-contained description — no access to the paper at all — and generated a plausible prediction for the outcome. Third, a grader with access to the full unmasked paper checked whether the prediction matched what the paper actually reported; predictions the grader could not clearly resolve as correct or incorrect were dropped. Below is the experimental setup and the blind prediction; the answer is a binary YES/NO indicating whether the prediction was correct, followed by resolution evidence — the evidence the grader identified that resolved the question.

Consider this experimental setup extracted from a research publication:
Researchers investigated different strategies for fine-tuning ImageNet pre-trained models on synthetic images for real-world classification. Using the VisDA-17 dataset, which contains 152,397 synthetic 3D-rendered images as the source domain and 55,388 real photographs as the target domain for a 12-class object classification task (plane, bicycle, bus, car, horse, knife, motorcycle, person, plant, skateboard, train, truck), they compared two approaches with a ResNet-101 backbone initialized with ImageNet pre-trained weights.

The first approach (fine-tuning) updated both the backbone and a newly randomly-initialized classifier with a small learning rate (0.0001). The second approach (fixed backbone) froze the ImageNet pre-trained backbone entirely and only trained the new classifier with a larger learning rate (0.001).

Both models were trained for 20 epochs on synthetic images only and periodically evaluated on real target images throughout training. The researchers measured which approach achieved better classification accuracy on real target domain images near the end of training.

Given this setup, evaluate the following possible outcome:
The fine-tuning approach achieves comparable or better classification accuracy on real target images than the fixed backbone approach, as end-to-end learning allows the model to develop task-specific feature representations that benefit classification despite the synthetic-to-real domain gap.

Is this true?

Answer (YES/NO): NO